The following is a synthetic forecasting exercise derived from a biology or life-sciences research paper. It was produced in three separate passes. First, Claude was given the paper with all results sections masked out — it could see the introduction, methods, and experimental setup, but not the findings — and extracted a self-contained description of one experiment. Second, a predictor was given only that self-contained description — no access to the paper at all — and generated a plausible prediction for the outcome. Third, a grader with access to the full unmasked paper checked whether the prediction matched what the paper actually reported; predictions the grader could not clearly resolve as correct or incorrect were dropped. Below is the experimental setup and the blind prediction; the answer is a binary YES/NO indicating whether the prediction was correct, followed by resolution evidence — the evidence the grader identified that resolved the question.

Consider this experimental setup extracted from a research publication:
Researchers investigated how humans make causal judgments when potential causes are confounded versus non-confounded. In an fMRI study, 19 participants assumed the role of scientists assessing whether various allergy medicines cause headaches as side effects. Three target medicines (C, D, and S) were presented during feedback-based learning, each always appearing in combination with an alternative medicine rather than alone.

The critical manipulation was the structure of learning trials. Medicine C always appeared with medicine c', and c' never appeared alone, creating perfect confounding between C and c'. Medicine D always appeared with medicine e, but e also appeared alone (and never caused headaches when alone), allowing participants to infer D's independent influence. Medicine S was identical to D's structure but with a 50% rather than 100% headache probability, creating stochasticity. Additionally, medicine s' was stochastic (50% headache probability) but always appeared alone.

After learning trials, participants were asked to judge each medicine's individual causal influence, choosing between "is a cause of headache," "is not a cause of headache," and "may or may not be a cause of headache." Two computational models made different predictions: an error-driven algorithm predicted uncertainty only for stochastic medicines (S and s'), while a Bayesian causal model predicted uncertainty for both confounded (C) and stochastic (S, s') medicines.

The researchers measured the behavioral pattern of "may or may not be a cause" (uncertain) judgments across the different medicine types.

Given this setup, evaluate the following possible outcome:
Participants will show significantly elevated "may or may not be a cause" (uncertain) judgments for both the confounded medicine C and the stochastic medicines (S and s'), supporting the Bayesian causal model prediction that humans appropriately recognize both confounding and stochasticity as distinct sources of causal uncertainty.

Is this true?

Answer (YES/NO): YES